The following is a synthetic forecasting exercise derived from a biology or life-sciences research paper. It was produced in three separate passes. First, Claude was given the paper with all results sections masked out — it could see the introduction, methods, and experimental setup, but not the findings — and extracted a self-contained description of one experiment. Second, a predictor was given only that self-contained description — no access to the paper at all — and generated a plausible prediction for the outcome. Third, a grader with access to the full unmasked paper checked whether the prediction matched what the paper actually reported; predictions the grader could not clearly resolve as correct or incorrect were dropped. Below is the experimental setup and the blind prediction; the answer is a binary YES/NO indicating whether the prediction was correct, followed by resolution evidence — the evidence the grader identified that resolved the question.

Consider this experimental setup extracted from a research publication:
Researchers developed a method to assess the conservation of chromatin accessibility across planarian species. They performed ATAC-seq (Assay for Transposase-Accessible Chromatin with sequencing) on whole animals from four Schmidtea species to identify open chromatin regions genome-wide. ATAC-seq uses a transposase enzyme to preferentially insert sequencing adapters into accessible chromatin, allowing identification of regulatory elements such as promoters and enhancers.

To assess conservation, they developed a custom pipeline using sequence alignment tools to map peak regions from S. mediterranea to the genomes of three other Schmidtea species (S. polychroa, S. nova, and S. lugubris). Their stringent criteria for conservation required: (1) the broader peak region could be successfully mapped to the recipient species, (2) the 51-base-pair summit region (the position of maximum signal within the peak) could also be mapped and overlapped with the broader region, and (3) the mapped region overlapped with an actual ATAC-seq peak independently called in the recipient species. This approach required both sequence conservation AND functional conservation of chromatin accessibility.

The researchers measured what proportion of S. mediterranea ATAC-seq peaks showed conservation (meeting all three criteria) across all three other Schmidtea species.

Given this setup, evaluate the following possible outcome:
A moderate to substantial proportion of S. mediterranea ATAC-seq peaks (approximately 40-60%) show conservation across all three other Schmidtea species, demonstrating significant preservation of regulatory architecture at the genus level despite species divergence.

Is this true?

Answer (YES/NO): NO